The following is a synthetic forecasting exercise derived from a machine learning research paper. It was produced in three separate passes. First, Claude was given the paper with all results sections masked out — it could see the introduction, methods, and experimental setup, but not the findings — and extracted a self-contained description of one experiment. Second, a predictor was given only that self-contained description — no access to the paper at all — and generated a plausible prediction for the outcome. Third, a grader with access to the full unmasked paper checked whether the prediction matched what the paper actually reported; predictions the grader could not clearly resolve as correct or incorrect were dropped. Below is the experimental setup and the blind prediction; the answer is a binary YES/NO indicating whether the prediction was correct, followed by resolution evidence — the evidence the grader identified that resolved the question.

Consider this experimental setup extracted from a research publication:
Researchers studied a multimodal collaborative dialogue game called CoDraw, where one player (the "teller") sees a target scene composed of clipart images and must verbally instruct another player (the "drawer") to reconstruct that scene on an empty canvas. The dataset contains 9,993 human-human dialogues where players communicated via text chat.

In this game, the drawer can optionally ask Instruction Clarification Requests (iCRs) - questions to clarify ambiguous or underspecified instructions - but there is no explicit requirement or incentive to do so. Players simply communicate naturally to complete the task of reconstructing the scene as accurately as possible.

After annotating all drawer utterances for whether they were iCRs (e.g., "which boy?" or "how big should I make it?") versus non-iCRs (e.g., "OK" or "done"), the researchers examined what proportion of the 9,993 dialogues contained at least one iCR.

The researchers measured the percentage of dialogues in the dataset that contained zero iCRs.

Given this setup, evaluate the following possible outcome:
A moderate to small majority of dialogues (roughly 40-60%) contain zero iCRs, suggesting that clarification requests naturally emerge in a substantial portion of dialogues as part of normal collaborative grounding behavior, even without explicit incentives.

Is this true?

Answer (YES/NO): YES